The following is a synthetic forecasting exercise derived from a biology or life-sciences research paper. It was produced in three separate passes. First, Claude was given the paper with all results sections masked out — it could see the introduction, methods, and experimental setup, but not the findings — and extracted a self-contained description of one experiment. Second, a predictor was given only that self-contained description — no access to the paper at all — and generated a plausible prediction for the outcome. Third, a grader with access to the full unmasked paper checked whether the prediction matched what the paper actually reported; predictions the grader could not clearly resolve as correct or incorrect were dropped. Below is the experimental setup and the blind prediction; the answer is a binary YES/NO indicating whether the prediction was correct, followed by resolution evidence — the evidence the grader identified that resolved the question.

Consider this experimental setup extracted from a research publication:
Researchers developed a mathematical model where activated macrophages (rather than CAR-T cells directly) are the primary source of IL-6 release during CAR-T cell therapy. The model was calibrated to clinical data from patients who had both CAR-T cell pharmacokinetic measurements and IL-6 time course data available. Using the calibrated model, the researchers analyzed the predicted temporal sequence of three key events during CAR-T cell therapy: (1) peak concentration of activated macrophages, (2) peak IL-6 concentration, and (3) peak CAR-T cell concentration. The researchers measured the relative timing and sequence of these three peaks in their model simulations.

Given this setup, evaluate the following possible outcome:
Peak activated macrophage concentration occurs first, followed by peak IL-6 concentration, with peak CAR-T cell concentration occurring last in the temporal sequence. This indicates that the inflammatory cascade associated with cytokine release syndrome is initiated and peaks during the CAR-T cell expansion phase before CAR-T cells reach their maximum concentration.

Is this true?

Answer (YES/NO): YES